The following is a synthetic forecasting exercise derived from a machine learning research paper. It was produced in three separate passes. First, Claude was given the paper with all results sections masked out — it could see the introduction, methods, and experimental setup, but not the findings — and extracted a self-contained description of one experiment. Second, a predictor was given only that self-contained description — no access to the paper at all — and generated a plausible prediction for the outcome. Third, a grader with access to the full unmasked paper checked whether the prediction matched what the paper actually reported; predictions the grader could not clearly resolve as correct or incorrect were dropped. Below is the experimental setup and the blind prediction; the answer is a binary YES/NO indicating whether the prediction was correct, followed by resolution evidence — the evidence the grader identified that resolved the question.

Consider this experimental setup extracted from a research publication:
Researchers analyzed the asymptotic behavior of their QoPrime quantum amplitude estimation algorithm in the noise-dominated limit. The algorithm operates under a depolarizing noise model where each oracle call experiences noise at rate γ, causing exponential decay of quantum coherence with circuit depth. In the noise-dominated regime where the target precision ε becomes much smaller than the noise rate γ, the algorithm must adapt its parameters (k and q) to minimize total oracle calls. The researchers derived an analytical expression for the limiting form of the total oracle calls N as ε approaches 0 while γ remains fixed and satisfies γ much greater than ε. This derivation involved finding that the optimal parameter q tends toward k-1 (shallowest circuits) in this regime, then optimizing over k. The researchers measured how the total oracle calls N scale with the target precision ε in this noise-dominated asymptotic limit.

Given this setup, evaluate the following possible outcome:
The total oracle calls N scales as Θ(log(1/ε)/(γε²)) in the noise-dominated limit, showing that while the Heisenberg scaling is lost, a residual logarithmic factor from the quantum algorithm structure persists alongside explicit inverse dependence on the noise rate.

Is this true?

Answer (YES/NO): NO